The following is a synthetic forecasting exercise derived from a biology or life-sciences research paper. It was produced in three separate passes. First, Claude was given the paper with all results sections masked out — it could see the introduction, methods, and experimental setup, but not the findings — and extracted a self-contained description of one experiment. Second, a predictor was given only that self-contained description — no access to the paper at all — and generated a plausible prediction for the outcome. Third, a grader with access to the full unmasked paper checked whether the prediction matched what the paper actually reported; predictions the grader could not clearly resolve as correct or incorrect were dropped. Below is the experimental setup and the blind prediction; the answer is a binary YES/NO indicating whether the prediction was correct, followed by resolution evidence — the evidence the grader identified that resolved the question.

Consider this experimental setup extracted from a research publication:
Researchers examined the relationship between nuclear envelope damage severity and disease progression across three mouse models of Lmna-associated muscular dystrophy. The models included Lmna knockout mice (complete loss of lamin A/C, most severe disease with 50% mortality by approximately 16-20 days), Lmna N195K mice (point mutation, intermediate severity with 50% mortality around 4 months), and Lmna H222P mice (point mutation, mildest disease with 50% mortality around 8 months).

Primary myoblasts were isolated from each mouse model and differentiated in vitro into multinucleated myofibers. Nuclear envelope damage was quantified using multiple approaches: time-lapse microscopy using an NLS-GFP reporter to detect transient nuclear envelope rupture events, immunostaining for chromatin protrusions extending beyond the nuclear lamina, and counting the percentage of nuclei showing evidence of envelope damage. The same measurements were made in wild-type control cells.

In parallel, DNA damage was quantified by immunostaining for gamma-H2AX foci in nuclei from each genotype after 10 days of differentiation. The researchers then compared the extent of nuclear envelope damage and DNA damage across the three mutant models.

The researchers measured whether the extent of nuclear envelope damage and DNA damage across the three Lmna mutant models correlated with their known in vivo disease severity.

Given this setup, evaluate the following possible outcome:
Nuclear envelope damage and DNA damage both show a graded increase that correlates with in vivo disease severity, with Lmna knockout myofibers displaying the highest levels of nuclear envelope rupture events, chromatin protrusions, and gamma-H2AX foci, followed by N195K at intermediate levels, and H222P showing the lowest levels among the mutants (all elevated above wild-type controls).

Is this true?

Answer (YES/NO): NO